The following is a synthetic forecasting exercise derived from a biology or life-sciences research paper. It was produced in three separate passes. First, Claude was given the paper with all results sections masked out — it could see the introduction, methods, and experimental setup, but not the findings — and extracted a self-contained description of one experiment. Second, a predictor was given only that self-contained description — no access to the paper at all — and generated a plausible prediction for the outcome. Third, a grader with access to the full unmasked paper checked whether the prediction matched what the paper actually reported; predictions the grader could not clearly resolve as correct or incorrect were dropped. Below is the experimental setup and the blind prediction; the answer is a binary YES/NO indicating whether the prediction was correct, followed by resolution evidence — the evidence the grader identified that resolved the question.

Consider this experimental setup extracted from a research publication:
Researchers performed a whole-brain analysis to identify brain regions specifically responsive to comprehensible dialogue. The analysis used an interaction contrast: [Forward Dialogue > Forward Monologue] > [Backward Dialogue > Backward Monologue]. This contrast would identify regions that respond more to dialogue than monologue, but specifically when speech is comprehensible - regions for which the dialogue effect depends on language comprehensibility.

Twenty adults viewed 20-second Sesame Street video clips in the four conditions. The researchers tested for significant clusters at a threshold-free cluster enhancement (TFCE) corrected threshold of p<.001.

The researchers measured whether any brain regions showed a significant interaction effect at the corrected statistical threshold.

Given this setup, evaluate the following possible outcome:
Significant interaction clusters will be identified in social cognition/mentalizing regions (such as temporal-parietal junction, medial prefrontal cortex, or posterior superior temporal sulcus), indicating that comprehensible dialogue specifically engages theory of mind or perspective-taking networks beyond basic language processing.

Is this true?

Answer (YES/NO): NO